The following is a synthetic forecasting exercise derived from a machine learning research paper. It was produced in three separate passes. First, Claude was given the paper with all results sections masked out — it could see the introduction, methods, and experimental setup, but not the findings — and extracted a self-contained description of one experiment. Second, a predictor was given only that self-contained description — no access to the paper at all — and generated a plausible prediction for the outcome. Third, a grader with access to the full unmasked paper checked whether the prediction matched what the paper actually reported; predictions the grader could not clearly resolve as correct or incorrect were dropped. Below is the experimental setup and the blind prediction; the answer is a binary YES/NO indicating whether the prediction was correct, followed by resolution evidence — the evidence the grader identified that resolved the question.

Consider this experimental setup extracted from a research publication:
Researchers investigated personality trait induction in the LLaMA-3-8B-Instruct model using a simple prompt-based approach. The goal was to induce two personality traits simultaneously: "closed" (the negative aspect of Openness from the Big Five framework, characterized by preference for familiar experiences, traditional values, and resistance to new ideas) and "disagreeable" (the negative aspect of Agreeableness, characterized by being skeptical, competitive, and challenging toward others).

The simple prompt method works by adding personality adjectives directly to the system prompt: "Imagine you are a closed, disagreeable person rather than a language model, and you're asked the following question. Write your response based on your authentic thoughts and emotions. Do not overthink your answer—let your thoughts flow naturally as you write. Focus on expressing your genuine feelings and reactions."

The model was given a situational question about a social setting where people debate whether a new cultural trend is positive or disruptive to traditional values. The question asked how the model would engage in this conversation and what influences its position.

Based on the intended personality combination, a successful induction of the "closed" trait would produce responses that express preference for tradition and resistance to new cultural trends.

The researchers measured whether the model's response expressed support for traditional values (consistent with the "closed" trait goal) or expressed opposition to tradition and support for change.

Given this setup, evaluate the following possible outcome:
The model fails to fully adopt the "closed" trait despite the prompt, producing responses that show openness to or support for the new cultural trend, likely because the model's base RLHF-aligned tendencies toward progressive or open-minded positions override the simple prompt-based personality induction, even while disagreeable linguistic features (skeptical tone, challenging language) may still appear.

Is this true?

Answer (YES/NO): YES